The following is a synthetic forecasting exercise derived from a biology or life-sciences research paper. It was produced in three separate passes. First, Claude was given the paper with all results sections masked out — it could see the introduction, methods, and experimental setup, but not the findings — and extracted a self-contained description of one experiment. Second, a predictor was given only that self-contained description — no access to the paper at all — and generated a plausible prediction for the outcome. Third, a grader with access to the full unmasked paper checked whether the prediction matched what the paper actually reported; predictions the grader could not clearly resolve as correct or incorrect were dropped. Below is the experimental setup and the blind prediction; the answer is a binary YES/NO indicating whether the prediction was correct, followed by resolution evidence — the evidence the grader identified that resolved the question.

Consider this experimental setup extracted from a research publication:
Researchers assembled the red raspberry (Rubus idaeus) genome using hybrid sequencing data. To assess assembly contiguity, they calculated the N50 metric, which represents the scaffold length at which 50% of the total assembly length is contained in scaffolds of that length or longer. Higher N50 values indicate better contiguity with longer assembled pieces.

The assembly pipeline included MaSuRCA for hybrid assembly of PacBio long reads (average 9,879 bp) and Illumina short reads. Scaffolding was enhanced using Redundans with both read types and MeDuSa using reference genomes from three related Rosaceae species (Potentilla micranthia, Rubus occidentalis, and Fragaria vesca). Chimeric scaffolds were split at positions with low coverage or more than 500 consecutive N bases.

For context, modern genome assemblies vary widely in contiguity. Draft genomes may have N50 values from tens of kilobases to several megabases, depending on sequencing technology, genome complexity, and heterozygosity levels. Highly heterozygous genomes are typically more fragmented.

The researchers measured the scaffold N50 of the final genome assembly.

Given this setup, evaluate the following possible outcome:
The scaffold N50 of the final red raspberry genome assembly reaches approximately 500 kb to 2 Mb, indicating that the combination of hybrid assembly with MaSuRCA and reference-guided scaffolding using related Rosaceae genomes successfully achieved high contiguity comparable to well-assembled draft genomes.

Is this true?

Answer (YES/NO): YES